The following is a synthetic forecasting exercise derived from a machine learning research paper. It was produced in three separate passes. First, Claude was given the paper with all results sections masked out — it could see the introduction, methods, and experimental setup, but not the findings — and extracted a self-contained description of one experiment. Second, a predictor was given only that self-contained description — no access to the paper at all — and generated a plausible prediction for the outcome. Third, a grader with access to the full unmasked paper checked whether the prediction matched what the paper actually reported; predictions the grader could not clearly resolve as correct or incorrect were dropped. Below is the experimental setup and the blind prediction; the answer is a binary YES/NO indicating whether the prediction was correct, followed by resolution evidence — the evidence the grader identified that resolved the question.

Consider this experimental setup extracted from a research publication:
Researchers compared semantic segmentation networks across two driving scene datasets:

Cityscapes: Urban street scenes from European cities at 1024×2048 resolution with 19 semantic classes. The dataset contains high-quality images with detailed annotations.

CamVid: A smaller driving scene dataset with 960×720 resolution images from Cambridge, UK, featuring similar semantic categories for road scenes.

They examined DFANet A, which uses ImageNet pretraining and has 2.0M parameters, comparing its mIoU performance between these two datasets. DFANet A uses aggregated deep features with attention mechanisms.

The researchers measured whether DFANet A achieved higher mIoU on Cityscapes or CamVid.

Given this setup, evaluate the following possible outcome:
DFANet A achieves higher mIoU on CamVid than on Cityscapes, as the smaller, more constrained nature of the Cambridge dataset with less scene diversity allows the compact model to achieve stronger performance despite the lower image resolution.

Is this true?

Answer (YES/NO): NO